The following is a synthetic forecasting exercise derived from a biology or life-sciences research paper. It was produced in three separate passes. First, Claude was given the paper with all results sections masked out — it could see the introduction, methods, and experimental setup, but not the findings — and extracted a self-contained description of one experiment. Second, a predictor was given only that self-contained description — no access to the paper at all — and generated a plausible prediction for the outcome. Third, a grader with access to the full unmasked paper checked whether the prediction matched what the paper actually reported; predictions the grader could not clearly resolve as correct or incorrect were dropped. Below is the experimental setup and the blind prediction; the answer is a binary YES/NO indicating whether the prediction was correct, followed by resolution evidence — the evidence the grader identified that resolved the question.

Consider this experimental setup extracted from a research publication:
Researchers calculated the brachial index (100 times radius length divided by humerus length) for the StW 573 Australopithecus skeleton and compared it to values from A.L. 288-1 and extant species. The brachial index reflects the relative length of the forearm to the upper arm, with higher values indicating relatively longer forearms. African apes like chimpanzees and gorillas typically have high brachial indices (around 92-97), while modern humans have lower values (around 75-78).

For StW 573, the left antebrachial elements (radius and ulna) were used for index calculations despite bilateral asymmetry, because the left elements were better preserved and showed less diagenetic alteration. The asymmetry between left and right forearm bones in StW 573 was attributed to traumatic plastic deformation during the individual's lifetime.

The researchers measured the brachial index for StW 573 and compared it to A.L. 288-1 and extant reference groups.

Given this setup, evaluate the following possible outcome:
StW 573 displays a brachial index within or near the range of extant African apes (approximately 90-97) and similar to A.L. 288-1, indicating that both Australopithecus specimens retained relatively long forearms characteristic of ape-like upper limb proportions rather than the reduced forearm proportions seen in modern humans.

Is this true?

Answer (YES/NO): NO